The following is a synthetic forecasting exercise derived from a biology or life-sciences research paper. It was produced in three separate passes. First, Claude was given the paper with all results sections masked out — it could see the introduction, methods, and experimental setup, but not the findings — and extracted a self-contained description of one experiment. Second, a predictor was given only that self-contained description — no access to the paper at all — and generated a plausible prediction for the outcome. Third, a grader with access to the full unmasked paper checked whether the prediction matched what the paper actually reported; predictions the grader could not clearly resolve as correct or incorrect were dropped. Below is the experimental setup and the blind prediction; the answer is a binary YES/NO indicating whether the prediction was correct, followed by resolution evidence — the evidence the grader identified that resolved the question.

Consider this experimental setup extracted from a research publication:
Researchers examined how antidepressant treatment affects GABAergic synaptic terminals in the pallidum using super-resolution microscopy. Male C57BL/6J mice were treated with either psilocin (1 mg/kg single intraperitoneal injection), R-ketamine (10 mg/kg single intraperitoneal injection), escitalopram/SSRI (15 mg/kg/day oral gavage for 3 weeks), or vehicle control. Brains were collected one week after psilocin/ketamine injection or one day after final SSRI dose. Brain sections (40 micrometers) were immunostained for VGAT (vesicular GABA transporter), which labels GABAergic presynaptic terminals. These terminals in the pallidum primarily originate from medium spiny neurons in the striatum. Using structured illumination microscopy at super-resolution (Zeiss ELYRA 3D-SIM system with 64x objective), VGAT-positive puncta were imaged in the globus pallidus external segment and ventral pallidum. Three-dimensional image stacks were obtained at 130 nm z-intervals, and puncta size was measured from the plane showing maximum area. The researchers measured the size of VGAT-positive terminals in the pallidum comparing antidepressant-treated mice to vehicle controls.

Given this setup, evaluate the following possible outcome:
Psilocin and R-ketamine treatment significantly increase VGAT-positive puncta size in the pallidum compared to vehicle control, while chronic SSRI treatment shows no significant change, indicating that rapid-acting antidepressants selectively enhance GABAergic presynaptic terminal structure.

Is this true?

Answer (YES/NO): NO